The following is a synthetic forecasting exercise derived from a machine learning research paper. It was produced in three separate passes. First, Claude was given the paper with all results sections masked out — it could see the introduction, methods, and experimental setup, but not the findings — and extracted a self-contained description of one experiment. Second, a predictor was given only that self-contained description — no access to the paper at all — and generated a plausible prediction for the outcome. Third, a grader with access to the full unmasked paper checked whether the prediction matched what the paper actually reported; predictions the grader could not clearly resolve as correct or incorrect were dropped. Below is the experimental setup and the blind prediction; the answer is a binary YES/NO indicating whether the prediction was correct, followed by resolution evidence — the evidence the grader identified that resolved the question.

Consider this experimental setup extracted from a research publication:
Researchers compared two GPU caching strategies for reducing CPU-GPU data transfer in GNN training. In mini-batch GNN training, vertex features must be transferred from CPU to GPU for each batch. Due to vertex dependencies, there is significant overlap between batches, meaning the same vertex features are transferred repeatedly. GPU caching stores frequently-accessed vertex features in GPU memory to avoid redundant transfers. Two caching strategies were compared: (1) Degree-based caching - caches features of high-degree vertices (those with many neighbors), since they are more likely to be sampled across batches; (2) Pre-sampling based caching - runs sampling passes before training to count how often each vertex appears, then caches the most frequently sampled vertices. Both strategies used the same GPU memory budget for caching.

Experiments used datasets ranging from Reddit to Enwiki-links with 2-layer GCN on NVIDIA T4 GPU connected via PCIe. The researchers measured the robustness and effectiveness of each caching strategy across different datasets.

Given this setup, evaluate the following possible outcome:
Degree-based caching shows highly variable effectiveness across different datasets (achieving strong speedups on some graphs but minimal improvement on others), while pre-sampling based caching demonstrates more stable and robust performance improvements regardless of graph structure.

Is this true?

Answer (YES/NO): YES